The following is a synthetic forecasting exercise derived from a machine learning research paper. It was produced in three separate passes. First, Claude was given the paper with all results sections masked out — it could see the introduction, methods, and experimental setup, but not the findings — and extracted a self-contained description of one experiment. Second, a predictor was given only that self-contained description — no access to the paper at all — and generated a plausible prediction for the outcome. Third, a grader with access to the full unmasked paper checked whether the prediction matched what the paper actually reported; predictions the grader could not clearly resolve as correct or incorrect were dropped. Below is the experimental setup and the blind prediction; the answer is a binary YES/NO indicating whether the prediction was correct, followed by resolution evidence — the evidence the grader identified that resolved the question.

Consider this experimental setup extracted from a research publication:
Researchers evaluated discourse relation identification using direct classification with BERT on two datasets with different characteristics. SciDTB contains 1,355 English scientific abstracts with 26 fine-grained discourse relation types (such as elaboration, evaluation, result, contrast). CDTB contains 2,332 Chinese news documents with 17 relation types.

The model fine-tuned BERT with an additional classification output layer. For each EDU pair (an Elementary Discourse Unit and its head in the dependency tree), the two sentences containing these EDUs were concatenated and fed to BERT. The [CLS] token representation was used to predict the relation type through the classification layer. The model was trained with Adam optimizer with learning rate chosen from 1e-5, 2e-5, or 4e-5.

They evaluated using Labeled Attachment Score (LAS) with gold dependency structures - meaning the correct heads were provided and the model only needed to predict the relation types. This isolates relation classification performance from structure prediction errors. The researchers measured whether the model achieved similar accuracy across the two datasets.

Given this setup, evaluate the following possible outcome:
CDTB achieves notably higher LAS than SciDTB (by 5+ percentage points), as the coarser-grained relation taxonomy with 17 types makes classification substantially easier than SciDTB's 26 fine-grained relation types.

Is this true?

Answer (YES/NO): NO